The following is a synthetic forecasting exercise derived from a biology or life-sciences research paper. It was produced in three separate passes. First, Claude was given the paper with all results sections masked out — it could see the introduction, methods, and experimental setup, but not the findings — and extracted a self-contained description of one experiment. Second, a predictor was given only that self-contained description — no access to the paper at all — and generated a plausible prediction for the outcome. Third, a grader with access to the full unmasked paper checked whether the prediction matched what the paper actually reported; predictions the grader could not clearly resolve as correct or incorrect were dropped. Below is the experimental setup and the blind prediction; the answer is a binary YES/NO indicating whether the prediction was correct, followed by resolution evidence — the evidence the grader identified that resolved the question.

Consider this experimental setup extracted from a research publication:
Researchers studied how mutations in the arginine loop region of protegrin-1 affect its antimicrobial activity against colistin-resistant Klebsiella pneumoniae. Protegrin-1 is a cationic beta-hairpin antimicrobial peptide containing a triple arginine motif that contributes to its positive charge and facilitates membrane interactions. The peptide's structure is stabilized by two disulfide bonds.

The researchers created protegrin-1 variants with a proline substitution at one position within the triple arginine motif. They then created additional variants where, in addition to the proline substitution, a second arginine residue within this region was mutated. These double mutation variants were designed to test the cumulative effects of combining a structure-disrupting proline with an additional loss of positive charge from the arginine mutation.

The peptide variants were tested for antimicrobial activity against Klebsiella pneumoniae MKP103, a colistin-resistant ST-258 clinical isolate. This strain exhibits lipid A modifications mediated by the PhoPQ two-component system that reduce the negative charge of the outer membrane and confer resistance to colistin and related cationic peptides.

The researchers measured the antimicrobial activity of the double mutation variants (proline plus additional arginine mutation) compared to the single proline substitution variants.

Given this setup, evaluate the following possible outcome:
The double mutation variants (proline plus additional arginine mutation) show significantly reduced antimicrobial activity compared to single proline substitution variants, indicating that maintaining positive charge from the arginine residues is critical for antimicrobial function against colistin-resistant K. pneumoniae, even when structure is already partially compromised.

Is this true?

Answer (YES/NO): NO